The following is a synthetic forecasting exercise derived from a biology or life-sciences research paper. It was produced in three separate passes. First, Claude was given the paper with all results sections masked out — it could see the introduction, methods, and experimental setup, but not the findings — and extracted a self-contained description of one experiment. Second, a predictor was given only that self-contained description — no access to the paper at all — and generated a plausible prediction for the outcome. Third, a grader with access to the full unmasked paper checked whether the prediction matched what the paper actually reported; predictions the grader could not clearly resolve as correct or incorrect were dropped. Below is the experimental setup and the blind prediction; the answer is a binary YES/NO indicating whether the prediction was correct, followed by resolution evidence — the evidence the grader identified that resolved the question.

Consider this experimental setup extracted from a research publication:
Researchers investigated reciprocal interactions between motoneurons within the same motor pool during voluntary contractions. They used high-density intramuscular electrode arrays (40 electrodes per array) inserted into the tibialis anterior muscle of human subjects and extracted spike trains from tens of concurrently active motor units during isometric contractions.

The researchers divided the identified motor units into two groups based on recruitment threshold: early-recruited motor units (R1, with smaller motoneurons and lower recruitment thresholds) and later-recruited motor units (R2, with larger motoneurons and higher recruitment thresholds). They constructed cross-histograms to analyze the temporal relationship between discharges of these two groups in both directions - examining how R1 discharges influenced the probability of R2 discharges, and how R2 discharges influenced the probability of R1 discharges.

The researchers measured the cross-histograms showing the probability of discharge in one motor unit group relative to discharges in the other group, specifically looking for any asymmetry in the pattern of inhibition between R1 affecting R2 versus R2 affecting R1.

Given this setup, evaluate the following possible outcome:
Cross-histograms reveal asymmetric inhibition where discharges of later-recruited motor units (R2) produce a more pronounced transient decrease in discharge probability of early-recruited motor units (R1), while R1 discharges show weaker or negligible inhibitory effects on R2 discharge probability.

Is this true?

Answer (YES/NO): YES